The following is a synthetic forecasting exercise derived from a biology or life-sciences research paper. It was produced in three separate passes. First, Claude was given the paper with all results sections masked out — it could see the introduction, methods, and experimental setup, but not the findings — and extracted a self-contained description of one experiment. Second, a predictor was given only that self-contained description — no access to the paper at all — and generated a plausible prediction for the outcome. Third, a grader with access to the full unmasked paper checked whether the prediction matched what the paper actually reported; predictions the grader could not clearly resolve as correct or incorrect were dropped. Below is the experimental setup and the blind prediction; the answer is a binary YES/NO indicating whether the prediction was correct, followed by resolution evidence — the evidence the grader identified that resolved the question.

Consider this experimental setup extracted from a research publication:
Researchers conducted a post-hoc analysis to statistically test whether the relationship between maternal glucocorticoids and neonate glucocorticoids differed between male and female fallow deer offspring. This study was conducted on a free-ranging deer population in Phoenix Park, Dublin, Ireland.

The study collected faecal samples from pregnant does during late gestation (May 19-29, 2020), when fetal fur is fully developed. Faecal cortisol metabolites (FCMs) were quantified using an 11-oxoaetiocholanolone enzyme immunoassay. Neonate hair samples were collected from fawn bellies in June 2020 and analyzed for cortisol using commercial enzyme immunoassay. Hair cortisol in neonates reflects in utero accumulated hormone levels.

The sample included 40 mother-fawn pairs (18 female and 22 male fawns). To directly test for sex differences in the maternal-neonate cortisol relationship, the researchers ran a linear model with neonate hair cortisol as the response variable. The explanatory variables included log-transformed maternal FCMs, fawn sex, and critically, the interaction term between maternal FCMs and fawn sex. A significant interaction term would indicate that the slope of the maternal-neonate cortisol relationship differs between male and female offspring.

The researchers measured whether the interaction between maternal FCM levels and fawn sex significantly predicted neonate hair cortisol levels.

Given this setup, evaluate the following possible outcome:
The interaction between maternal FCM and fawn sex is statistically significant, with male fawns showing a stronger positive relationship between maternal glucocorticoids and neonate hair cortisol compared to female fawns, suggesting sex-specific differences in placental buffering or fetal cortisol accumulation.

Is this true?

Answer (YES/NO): NO